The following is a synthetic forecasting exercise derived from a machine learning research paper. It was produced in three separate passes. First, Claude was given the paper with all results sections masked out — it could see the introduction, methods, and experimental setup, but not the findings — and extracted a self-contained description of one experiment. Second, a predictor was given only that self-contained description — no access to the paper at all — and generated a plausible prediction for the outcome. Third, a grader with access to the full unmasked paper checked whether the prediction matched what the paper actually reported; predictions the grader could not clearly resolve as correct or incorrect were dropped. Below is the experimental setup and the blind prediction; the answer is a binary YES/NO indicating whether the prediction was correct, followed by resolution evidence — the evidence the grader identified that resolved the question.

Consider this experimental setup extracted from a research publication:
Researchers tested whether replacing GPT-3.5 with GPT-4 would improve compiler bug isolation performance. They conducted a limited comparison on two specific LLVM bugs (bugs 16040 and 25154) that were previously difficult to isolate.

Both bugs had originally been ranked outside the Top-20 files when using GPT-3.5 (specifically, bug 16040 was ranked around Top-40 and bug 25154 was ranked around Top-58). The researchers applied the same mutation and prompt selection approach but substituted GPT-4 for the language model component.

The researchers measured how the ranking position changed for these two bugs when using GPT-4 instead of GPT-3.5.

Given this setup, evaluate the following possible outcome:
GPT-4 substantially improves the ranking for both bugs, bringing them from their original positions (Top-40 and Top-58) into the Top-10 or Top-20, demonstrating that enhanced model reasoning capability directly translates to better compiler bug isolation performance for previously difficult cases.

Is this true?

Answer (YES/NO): YES